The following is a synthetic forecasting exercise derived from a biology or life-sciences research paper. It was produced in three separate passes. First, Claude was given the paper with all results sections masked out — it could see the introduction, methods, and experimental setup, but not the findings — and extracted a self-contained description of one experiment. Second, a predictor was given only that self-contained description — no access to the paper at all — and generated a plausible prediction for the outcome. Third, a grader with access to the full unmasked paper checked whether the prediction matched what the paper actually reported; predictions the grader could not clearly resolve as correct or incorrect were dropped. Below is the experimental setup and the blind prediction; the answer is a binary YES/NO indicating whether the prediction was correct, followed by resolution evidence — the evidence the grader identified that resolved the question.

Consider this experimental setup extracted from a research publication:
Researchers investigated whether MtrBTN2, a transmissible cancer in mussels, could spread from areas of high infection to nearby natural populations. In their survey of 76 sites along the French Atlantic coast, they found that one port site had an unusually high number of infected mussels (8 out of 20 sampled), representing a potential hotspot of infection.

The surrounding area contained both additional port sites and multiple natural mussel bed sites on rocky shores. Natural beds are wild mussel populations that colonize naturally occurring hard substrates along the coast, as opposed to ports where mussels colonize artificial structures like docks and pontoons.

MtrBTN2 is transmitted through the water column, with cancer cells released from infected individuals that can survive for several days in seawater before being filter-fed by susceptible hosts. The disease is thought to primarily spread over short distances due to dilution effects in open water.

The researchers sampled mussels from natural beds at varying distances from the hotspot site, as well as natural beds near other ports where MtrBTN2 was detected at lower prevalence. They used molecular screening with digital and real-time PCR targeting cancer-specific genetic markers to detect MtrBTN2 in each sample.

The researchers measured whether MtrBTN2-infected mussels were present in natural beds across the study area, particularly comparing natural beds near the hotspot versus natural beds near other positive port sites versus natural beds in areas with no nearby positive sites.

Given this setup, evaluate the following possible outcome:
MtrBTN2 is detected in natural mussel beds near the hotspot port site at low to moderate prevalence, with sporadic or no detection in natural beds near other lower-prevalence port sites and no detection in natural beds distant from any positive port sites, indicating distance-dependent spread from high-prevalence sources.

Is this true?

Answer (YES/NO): YES